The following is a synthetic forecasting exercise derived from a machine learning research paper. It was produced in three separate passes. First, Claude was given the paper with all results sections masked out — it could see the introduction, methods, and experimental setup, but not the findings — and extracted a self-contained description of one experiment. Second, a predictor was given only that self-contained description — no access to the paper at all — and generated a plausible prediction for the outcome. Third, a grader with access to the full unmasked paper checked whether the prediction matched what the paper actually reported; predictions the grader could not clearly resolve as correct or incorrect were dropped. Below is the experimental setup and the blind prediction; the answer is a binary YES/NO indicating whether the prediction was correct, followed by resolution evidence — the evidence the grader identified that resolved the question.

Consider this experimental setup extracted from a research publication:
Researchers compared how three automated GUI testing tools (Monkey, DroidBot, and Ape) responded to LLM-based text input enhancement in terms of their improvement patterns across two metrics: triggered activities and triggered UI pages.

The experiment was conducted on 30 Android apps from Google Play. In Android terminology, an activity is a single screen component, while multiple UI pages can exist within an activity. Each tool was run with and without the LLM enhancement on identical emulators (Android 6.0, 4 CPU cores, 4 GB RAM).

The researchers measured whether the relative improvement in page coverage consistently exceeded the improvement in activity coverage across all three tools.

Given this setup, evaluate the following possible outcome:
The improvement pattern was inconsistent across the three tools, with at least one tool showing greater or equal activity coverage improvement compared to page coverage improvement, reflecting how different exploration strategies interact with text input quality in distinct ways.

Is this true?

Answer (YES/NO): NO